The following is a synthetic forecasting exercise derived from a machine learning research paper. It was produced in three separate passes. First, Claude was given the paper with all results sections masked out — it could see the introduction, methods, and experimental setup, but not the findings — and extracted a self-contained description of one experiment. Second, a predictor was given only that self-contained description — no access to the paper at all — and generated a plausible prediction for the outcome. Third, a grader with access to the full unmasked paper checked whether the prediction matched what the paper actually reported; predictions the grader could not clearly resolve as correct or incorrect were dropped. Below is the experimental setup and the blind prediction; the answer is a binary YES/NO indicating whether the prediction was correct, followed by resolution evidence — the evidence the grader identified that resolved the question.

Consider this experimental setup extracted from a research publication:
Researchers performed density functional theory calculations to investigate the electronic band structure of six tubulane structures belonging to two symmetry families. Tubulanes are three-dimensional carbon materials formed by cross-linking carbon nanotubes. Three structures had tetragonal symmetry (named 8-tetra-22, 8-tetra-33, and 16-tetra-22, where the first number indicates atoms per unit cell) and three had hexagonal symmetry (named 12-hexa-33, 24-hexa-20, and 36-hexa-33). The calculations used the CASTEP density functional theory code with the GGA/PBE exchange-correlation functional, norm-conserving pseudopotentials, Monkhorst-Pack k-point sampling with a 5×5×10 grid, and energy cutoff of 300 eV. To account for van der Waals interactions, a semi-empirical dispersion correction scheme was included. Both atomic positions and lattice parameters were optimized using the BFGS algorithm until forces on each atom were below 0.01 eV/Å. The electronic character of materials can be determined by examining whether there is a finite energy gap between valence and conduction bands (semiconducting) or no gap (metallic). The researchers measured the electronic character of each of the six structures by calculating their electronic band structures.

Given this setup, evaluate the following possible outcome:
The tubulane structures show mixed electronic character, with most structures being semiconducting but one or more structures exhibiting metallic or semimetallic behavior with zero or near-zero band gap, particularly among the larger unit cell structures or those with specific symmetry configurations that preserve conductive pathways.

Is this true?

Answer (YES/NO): NO